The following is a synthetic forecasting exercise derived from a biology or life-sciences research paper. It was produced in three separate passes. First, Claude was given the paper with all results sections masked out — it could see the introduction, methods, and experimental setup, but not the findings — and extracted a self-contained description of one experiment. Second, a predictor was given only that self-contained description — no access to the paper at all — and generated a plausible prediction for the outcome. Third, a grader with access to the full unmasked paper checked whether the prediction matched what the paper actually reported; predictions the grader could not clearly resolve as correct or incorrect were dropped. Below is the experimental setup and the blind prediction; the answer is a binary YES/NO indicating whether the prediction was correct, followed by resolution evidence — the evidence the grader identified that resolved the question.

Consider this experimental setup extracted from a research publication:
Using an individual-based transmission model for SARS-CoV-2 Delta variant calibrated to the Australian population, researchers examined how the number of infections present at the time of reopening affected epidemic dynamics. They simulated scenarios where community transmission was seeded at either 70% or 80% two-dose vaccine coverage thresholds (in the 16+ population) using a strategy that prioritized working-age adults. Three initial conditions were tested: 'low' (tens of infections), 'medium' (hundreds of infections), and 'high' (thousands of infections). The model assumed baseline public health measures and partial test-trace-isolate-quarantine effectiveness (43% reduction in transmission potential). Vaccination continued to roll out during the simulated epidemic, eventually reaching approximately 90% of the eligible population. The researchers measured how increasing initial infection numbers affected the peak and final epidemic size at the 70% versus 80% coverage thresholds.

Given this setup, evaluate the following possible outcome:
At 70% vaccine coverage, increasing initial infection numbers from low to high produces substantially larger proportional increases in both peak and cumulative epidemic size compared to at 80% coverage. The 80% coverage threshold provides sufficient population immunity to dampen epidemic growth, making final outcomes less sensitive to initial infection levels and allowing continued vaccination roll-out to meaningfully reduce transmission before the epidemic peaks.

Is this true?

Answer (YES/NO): YES